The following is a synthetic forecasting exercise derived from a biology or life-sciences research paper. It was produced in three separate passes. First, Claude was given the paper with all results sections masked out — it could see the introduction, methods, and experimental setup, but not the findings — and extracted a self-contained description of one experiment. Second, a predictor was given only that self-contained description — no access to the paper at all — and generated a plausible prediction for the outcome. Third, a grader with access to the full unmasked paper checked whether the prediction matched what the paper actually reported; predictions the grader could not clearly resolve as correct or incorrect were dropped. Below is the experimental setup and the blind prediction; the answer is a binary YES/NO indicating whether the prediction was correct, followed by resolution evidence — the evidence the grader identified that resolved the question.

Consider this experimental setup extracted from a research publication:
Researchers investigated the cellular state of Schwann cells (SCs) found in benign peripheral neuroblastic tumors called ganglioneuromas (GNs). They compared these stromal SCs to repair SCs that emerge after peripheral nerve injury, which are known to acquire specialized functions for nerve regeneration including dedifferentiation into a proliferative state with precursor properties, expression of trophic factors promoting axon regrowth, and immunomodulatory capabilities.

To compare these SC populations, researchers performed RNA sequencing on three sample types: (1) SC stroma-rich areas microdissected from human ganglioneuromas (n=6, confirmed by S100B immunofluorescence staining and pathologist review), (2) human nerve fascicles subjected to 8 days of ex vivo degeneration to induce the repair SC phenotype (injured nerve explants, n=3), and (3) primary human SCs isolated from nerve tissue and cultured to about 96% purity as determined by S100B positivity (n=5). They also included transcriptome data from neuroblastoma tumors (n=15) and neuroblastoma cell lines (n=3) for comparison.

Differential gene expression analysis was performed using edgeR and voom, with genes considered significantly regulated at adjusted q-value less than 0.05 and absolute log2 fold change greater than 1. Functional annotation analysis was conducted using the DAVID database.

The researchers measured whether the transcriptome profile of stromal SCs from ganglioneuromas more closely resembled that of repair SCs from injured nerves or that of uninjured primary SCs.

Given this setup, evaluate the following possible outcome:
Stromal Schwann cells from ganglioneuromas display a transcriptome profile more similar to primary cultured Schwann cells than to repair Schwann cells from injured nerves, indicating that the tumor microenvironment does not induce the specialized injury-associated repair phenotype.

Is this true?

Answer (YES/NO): NO